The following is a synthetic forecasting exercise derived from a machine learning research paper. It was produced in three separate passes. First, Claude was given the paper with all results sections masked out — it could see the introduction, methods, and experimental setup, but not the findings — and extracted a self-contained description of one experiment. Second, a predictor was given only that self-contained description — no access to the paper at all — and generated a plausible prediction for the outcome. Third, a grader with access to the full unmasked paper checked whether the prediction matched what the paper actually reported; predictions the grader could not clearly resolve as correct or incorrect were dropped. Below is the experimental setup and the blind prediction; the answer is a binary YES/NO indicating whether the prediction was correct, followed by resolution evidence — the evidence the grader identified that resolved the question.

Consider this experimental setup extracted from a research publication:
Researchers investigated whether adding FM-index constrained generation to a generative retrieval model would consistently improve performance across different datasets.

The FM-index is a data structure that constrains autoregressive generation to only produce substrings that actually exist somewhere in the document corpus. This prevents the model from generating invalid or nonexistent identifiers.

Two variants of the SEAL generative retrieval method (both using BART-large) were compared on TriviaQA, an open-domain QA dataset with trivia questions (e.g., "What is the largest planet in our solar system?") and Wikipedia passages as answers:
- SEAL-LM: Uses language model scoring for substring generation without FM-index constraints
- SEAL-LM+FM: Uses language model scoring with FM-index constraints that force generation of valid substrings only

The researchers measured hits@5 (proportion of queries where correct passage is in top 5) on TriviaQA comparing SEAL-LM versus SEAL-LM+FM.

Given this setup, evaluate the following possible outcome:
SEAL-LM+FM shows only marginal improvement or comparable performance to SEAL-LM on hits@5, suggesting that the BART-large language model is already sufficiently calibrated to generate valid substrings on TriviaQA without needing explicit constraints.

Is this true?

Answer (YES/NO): NO